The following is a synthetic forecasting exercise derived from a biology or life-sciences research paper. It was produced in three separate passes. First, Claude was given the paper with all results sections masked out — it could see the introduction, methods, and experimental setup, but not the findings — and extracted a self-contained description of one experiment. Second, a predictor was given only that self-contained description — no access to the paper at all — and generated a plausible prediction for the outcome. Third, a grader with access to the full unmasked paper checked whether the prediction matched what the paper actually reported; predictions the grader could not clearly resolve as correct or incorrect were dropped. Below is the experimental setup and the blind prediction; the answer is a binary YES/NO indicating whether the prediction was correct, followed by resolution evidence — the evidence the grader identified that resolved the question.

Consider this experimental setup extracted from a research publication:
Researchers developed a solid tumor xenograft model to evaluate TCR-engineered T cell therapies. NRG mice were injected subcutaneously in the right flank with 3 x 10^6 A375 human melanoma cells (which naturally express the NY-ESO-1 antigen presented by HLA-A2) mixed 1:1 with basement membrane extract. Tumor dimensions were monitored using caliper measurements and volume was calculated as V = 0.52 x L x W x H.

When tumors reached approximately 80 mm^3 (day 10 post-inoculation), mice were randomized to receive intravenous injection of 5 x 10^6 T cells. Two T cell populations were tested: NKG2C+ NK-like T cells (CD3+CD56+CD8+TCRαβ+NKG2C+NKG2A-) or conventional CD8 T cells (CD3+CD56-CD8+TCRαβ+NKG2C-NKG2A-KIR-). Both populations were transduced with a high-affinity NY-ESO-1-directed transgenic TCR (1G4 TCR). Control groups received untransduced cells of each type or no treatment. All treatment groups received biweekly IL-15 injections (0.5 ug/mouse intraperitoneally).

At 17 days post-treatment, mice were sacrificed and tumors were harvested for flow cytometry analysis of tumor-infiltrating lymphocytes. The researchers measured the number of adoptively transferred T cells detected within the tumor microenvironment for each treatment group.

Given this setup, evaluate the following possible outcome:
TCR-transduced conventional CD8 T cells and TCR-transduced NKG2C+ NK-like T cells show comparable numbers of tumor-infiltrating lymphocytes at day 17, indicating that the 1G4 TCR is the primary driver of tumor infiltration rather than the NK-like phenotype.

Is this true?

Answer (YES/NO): YES